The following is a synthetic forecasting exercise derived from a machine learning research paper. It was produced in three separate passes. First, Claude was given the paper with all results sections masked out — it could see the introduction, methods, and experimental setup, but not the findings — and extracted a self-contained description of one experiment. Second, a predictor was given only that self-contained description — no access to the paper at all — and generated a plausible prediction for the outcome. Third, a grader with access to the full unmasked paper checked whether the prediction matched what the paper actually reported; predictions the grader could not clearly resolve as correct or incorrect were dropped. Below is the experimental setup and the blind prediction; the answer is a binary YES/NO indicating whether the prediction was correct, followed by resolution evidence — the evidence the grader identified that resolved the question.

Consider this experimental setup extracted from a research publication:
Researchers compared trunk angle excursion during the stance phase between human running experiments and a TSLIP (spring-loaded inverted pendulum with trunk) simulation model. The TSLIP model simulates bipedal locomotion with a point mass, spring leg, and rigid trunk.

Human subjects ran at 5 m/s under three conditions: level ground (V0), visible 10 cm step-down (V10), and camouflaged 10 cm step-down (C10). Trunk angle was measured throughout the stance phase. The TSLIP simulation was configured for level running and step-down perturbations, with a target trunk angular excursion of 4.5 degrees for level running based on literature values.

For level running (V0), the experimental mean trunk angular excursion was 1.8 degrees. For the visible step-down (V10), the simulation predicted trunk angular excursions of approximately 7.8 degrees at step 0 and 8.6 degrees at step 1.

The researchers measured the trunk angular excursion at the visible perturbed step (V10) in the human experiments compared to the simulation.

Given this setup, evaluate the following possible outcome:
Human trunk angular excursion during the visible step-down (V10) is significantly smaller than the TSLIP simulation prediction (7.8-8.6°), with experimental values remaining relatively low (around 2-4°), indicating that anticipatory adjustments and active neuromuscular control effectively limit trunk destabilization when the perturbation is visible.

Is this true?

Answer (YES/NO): NO